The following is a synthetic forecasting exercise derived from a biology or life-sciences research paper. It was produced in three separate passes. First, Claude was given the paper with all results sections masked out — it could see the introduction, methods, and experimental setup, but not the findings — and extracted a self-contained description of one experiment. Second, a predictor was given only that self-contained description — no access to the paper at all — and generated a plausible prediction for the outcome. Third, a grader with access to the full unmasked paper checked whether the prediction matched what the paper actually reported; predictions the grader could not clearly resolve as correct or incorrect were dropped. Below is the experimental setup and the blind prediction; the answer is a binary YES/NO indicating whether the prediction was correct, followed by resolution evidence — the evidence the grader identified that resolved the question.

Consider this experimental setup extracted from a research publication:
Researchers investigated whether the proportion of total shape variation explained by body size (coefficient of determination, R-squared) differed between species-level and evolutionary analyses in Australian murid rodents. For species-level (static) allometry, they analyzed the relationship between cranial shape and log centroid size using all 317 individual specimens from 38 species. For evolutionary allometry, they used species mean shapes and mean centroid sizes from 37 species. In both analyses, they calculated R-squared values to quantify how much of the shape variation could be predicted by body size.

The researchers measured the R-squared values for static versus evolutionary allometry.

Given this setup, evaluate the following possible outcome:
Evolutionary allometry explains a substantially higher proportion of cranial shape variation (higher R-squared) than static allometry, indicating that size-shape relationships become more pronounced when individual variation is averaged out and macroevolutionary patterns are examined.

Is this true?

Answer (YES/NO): NO